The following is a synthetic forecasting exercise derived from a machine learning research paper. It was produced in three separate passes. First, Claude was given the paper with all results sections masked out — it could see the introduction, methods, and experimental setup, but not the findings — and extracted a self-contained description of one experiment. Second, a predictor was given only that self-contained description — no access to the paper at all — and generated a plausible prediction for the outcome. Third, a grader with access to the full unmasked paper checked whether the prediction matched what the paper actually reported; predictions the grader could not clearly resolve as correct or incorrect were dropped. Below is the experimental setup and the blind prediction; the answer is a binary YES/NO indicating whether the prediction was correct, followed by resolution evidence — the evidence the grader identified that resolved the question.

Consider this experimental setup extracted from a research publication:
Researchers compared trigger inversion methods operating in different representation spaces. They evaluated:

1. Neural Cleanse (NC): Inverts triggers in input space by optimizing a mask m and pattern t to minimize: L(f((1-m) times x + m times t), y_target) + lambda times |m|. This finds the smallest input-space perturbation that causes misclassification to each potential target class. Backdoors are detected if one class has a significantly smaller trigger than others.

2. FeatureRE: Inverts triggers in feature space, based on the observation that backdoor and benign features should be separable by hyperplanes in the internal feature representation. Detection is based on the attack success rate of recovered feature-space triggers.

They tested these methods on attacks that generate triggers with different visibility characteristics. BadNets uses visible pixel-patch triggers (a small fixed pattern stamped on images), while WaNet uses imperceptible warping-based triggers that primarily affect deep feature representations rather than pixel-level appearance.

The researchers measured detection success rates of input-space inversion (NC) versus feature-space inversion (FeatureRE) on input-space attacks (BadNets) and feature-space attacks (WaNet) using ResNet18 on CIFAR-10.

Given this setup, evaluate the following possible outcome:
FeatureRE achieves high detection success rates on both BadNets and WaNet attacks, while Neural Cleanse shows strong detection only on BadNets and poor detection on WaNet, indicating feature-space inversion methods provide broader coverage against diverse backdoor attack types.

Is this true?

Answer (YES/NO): NO